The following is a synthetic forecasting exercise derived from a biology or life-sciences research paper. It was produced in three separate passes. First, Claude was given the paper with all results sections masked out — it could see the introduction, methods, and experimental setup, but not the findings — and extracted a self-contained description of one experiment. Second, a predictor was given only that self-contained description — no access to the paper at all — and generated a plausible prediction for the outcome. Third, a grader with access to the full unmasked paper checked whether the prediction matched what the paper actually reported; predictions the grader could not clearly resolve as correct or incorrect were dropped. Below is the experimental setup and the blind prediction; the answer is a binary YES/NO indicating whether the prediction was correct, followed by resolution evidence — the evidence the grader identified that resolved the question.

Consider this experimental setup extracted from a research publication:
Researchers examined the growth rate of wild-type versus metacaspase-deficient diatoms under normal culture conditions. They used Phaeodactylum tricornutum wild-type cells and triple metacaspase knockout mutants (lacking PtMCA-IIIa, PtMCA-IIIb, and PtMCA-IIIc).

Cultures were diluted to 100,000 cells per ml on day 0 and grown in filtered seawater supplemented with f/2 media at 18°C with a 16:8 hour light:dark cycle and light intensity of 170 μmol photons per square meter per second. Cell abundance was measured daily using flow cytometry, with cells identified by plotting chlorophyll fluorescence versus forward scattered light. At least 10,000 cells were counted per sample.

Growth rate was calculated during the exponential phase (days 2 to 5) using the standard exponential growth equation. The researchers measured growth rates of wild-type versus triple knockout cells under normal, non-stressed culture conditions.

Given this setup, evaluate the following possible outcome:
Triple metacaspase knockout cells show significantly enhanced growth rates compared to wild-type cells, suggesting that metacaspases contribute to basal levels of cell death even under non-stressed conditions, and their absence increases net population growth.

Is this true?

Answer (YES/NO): NO